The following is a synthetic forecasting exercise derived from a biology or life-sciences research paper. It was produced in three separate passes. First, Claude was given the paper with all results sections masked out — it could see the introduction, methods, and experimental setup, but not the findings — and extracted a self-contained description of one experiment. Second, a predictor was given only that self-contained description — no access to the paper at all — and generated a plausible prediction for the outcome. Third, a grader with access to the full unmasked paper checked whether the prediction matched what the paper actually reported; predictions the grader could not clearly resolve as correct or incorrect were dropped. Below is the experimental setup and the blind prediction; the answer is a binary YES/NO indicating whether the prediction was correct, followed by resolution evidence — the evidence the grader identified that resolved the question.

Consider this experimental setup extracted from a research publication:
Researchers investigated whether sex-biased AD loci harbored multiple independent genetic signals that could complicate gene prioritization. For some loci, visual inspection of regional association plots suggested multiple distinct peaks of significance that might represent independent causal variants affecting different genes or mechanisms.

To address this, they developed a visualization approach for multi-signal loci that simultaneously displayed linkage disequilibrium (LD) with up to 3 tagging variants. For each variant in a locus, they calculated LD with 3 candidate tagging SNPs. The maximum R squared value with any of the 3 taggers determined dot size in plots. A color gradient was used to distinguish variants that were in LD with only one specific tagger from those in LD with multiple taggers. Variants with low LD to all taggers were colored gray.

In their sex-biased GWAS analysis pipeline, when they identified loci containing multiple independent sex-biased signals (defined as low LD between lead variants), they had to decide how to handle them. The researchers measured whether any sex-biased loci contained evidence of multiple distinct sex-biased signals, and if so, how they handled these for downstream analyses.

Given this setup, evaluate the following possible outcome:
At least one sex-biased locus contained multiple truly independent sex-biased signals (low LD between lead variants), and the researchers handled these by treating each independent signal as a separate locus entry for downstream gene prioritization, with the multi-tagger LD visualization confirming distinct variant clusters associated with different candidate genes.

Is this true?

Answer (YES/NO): NO